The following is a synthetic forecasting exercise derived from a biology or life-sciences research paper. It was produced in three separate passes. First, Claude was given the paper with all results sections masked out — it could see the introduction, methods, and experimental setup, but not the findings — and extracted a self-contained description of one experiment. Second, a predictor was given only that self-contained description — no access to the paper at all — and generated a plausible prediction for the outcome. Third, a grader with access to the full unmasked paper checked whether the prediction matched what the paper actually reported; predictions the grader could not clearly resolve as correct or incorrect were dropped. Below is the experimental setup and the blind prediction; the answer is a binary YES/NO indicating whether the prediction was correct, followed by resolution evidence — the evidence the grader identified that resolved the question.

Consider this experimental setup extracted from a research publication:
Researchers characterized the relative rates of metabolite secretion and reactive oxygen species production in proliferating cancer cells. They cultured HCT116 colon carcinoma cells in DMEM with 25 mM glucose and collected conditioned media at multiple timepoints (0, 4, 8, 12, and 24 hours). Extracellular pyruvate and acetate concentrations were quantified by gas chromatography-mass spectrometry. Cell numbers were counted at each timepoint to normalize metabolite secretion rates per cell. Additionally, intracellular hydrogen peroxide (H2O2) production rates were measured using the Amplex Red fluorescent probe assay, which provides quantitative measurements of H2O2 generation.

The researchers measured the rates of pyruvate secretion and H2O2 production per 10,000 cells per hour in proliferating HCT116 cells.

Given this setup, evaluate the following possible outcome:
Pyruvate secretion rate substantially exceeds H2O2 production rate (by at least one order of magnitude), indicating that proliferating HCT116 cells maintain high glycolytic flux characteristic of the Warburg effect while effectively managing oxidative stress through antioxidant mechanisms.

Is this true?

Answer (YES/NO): NO